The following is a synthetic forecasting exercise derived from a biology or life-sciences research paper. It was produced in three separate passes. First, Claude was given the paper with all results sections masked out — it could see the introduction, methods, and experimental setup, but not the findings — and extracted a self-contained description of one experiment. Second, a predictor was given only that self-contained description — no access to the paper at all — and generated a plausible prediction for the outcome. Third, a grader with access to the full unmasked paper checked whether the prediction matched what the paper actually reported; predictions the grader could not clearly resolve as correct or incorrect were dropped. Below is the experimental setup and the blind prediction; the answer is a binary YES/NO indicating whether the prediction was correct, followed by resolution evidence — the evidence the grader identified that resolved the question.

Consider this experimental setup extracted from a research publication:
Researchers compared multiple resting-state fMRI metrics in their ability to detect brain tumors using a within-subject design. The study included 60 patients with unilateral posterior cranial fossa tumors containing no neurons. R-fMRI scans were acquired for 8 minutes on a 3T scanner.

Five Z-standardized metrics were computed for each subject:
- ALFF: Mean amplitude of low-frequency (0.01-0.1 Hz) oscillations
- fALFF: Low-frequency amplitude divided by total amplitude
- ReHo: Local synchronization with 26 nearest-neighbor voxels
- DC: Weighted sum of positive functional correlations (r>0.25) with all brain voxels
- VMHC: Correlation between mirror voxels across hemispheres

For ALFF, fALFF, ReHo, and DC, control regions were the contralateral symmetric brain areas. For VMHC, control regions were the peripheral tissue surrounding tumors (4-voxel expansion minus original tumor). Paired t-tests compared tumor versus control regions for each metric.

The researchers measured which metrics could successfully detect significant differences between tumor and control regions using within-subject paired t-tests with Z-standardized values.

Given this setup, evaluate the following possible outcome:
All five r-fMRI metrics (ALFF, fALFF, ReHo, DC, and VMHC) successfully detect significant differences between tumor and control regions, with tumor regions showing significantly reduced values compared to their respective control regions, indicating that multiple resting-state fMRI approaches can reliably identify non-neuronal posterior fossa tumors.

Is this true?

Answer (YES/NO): YES